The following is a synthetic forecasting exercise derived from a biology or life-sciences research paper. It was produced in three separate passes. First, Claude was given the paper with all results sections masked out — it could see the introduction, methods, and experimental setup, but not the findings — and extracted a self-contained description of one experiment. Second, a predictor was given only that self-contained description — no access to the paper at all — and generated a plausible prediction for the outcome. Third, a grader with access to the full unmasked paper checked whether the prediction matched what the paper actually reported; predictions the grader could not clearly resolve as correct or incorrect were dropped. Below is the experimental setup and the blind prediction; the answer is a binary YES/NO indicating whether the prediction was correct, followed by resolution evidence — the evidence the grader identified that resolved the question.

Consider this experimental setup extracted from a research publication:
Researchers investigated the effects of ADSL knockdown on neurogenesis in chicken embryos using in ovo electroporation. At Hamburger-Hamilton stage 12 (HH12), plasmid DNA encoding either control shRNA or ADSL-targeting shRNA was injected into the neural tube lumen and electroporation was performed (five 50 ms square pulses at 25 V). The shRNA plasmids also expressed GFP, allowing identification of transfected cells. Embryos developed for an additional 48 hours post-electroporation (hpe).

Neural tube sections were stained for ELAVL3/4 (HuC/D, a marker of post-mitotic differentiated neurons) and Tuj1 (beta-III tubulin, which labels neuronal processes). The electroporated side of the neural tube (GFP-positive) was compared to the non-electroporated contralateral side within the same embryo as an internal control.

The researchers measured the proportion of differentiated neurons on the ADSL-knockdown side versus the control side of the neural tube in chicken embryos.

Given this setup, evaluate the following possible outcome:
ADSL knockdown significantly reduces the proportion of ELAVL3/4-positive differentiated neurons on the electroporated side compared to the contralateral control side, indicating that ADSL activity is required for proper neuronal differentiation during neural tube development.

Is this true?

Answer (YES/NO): YES